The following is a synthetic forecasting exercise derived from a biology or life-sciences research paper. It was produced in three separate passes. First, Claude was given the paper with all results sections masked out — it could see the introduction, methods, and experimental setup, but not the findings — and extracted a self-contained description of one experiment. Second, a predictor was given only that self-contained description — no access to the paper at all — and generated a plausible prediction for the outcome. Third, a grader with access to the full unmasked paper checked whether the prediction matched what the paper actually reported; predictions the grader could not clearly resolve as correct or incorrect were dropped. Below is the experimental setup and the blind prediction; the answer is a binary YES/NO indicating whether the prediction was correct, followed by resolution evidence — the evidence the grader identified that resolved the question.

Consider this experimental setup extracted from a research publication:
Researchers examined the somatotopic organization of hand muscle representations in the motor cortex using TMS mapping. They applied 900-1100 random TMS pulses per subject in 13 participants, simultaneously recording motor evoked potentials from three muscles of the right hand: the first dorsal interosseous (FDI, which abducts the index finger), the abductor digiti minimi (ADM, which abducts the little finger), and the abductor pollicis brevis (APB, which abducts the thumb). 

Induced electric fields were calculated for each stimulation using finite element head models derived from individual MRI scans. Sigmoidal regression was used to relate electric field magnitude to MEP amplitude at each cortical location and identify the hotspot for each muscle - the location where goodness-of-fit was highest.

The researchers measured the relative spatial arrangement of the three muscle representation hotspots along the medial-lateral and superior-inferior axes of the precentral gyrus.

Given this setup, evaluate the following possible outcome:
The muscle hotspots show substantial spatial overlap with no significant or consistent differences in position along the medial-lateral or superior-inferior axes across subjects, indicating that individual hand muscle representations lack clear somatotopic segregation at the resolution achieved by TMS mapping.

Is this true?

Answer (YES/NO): NO